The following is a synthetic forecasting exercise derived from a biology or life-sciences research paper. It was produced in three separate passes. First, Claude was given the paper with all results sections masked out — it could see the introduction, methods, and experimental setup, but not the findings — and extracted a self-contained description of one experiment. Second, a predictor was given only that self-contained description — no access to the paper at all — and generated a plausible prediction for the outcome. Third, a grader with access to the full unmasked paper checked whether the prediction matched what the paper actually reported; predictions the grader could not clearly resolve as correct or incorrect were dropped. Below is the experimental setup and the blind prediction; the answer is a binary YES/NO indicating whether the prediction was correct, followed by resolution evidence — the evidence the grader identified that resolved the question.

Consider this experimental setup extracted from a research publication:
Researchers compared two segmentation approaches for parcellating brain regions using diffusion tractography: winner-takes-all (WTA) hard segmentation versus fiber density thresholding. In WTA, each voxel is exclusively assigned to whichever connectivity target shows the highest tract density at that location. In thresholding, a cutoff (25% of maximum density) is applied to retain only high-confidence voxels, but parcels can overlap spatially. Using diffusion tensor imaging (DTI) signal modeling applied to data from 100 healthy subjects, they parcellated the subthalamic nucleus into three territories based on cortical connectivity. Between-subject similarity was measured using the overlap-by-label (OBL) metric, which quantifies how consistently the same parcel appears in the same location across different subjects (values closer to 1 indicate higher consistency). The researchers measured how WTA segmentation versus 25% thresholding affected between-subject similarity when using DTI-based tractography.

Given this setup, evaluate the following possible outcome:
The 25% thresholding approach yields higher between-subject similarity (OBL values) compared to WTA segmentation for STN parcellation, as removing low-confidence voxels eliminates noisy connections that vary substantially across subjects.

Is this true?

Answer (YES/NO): NO